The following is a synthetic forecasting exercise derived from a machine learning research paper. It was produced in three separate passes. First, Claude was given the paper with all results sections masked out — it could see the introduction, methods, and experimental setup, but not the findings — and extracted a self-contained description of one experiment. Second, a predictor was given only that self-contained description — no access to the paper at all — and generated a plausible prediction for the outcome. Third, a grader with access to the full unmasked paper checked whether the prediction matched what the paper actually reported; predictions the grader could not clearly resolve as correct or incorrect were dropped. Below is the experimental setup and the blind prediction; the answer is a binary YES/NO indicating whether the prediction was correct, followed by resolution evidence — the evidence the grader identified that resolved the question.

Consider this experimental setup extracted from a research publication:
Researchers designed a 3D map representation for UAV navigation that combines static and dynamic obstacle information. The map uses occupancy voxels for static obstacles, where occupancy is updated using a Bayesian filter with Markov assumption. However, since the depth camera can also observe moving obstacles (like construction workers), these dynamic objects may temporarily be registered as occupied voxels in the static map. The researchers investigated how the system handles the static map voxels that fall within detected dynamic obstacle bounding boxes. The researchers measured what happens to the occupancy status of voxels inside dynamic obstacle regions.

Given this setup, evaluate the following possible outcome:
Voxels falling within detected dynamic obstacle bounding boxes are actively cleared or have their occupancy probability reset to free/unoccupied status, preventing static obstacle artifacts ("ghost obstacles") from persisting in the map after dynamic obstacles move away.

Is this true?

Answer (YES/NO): YES